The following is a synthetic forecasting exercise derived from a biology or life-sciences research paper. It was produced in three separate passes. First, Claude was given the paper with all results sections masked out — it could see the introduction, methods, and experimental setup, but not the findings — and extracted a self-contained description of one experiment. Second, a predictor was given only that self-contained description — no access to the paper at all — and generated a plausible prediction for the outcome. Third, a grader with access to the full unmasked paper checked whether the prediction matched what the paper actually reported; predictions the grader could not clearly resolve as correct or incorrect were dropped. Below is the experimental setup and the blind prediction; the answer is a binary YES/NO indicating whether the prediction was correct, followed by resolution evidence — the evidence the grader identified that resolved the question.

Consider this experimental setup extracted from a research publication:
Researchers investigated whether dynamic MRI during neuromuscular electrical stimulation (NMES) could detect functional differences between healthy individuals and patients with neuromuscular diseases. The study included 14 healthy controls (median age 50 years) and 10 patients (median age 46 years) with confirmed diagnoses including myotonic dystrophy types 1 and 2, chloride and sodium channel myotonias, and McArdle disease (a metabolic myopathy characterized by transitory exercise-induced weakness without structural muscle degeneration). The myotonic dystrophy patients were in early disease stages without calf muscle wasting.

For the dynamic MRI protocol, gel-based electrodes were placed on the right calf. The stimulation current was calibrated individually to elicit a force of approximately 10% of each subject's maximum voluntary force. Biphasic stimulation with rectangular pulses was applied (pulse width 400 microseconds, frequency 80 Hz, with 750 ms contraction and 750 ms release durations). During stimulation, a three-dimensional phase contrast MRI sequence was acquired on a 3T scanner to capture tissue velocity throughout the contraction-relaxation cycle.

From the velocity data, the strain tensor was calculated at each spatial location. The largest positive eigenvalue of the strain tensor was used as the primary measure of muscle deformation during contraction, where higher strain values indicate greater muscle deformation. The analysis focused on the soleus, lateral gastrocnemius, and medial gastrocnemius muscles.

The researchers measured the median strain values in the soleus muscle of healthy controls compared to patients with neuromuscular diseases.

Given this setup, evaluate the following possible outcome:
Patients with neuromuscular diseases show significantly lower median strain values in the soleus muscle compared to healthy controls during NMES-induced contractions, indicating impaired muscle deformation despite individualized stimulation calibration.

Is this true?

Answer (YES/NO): YES